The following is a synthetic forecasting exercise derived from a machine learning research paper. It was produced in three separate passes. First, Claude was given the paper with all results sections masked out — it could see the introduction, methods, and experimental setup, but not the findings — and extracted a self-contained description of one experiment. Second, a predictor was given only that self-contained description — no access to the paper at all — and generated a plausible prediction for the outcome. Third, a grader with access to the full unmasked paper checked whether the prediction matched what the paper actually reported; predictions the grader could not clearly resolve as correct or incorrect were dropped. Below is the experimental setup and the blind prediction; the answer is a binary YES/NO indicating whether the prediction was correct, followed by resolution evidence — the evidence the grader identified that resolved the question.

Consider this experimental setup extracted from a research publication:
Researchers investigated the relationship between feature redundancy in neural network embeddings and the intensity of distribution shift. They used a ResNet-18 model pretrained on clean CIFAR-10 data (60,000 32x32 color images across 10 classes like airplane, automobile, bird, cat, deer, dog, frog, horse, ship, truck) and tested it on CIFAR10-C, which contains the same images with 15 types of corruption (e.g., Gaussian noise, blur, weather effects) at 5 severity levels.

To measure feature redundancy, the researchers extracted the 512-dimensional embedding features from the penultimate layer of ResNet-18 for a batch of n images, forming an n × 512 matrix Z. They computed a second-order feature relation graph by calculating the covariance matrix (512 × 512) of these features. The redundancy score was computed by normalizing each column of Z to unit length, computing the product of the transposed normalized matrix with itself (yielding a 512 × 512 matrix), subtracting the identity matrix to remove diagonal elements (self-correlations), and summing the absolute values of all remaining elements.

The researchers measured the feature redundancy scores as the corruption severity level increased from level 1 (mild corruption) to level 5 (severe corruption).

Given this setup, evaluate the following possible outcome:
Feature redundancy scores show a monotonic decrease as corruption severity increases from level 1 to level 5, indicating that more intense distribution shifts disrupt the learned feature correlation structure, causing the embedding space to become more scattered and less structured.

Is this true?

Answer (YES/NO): NO